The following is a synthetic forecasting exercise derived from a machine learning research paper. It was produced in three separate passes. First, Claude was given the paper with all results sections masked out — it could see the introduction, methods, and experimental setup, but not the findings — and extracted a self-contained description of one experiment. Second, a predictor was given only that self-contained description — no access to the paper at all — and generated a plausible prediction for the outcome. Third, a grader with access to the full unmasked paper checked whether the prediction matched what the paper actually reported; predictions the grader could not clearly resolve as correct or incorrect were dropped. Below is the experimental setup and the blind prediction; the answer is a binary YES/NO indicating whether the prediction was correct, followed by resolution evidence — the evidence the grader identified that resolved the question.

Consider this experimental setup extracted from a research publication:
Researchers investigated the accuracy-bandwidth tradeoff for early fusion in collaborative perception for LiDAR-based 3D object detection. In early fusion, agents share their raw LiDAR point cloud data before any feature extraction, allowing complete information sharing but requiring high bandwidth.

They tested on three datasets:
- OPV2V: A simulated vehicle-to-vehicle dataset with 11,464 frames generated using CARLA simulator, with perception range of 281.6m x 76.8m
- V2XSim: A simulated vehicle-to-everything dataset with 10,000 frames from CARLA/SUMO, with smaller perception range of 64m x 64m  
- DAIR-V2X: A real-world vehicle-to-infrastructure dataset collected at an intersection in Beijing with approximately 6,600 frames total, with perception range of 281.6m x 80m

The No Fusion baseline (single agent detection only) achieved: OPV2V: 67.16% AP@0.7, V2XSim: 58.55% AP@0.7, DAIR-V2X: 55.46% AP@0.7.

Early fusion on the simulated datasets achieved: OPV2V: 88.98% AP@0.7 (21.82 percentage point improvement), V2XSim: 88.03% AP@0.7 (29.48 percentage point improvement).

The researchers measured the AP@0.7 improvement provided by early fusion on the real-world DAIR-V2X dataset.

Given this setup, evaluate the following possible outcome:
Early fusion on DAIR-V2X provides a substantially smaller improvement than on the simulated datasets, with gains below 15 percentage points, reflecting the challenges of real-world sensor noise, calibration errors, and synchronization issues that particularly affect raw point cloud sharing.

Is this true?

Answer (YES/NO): YES